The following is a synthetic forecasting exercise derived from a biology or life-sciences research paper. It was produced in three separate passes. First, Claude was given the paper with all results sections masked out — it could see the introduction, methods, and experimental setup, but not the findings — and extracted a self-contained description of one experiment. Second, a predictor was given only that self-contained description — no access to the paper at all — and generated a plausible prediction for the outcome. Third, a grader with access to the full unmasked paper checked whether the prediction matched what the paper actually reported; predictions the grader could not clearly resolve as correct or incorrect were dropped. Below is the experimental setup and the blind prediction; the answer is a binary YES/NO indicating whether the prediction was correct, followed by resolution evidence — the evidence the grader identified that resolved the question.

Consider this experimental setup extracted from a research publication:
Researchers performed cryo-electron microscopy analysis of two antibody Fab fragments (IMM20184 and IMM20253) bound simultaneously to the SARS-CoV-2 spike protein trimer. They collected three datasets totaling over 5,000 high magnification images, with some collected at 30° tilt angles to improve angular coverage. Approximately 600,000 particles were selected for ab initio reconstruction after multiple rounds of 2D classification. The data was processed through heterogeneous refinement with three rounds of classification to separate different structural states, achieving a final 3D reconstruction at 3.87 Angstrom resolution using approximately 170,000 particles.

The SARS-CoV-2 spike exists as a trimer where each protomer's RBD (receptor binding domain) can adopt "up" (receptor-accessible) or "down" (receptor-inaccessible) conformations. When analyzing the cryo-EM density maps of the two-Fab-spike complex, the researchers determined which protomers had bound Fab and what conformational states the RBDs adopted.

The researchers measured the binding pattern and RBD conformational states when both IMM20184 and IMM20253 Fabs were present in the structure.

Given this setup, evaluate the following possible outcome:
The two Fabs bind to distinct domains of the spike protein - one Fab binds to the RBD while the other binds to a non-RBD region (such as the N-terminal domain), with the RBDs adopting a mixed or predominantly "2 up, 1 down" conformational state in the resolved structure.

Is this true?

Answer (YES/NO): NO